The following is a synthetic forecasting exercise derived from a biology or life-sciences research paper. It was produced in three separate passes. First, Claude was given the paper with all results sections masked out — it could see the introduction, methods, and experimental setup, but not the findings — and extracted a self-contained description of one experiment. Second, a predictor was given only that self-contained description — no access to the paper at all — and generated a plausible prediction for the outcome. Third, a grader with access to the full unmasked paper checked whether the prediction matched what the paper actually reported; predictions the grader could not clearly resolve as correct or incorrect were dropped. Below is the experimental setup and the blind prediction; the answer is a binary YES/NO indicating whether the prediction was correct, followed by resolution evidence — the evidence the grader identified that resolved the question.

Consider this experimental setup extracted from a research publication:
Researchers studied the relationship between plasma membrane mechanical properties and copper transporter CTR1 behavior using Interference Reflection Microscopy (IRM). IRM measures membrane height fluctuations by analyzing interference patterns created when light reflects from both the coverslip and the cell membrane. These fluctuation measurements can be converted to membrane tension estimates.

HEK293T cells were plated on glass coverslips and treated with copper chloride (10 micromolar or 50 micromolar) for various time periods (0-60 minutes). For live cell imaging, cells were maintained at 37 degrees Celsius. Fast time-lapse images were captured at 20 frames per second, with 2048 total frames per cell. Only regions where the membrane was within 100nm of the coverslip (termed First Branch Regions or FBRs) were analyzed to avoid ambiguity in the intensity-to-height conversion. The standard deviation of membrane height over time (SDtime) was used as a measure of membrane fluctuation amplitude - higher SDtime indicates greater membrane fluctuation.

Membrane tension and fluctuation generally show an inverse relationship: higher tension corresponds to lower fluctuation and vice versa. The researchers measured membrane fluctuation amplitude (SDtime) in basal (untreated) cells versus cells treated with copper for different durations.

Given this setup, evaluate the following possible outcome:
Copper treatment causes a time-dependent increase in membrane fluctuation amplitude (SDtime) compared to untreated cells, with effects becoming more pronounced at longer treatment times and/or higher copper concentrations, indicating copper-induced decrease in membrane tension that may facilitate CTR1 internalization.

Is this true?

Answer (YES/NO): NO